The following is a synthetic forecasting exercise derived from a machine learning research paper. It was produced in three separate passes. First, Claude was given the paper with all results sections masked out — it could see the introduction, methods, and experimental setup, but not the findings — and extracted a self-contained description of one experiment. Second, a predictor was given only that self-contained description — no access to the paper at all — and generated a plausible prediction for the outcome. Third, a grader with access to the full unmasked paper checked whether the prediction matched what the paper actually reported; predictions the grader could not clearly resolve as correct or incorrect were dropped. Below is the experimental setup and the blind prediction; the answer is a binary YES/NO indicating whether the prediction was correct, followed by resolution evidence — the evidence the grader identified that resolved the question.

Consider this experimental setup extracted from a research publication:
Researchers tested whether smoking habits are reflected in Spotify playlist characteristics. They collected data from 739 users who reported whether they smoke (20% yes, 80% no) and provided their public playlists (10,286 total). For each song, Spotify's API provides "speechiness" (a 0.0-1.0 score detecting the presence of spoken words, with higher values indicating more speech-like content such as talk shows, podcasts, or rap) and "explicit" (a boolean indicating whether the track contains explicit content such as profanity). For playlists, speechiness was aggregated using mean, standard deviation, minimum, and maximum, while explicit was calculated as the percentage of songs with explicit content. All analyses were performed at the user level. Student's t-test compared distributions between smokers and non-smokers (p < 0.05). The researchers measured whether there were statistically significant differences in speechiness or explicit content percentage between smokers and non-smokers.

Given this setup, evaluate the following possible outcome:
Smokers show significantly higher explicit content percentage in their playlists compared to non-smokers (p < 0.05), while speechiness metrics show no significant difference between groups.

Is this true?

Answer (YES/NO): NO